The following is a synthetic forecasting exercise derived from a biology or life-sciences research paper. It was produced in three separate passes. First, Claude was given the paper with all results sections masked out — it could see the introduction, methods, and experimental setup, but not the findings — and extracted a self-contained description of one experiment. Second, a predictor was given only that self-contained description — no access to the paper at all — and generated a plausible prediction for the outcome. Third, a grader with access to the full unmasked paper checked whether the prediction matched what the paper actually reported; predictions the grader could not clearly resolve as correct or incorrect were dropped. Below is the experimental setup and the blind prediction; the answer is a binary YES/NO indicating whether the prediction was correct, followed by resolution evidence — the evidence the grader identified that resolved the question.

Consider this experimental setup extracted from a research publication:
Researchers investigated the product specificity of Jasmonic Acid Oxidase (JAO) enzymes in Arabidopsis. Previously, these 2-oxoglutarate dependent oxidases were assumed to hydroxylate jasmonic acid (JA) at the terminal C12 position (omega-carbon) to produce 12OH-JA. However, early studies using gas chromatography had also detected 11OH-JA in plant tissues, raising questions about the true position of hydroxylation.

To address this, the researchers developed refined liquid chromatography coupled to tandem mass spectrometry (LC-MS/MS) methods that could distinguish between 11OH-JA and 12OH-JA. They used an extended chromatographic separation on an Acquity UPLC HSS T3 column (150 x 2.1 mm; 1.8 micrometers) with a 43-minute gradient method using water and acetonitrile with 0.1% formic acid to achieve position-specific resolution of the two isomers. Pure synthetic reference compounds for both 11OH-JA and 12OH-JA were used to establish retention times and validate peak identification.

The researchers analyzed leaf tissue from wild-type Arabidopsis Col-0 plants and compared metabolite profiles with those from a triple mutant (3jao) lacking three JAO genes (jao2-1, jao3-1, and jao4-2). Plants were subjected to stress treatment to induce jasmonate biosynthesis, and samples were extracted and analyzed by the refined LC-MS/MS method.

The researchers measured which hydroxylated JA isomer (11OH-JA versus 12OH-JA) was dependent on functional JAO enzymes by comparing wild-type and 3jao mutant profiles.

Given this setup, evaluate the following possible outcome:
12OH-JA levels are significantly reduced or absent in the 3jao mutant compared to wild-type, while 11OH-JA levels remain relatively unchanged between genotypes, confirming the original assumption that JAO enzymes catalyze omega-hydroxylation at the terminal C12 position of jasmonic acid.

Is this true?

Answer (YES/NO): NO